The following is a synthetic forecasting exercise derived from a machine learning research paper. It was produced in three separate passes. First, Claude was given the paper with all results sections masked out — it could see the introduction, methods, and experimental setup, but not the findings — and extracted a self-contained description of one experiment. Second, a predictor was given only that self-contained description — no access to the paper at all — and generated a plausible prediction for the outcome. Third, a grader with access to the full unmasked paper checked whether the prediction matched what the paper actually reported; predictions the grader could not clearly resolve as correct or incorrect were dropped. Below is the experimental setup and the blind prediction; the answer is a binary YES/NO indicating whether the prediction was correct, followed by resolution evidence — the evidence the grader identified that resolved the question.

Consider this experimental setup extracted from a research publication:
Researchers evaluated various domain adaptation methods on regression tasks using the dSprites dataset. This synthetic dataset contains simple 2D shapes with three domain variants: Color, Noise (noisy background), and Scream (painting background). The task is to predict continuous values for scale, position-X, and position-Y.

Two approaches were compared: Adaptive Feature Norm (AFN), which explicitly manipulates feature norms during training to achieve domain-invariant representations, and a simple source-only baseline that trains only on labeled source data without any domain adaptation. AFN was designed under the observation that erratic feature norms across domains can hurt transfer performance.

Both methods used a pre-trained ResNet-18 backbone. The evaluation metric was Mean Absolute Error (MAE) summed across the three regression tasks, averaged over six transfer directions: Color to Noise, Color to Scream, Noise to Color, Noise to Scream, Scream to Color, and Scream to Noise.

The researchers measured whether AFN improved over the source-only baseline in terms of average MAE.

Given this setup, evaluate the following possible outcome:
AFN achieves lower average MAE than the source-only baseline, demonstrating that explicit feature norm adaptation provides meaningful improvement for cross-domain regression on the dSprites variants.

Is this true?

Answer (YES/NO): NO